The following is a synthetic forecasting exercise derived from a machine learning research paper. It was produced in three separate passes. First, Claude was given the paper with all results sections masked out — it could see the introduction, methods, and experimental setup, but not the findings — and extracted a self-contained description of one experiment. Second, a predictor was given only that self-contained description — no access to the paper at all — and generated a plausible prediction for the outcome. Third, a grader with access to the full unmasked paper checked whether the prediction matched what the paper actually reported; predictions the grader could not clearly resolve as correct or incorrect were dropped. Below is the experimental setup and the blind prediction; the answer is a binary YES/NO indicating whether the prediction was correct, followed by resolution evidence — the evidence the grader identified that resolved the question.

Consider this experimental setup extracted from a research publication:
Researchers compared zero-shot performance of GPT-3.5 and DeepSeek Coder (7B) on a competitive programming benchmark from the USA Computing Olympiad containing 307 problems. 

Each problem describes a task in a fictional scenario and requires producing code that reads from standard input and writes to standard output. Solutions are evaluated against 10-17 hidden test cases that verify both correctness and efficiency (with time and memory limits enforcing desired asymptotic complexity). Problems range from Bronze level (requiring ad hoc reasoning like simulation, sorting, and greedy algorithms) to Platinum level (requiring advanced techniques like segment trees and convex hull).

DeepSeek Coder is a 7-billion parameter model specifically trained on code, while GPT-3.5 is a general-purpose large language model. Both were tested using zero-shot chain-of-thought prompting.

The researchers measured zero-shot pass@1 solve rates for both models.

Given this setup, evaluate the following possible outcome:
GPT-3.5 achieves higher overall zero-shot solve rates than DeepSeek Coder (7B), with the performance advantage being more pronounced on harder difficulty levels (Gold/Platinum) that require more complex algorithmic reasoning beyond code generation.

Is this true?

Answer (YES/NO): NO